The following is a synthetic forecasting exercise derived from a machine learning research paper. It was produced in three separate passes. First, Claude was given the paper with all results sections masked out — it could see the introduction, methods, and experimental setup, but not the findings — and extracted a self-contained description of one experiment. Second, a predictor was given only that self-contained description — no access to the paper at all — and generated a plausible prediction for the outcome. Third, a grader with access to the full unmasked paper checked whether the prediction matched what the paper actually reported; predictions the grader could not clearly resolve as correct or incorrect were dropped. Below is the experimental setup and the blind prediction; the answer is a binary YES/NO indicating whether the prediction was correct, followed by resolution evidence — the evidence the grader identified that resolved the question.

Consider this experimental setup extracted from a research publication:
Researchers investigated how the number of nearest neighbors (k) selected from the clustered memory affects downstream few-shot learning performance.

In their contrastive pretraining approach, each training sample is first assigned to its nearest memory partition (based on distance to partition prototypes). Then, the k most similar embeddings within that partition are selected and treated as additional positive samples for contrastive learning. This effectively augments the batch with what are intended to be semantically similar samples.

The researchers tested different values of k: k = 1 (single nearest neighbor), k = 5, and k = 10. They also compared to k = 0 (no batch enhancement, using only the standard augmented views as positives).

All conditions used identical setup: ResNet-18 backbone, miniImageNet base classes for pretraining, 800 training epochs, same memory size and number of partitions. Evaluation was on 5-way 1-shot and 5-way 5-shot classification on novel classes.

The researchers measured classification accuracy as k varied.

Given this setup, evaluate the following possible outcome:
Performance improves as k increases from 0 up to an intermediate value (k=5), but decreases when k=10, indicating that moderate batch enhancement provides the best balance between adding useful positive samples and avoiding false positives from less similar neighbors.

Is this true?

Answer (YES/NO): NO